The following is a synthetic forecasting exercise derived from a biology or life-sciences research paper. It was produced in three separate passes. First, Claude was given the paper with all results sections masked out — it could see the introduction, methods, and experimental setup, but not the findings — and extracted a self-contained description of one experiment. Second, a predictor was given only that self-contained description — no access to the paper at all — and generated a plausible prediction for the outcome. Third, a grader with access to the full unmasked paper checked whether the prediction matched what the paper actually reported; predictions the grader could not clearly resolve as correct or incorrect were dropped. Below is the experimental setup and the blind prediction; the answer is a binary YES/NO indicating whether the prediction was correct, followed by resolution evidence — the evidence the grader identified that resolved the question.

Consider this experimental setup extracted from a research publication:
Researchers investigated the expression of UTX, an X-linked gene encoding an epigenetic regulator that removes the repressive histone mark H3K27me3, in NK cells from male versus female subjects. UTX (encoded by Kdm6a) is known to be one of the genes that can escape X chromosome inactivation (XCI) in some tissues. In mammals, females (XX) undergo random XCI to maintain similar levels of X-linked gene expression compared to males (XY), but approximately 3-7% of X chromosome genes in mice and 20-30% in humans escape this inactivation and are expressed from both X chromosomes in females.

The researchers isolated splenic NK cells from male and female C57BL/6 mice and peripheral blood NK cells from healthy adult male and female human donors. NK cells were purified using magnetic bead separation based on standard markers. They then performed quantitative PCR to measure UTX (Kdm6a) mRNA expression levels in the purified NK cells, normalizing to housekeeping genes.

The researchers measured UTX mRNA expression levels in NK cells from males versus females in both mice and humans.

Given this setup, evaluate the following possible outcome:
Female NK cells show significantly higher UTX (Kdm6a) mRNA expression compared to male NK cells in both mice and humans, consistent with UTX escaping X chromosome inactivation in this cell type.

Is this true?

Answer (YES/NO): YES